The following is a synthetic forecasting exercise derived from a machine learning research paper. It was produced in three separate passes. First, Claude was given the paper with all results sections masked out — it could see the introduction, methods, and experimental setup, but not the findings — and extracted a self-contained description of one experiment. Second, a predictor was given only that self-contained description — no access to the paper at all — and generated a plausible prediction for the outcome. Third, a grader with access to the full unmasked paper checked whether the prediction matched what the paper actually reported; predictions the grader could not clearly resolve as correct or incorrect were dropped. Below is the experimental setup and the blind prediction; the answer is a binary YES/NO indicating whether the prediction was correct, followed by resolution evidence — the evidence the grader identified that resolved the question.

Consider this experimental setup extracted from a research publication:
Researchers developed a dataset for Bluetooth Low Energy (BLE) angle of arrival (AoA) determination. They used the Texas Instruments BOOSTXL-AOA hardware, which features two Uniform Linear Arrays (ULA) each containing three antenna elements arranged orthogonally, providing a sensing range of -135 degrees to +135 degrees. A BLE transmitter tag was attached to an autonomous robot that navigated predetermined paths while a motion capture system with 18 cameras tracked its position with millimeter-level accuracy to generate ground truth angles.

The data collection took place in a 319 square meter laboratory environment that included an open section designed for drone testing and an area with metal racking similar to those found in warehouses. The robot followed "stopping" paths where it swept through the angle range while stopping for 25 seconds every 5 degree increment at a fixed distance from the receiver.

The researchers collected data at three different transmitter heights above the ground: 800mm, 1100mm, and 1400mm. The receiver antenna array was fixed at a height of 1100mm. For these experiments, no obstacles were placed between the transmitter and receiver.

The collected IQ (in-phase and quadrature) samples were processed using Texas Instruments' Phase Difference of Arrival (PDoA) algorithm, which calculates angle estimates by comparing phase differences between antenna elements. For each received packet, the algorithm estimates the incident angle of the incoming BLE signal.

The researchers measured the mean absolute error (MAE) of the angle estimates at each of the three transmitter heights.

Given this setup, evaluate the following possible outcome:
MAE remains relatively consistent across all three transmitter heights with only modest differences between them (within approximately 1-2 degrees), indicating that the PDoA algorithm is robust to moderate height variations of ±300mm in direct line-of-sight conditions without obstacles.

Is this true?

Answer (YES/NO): NO